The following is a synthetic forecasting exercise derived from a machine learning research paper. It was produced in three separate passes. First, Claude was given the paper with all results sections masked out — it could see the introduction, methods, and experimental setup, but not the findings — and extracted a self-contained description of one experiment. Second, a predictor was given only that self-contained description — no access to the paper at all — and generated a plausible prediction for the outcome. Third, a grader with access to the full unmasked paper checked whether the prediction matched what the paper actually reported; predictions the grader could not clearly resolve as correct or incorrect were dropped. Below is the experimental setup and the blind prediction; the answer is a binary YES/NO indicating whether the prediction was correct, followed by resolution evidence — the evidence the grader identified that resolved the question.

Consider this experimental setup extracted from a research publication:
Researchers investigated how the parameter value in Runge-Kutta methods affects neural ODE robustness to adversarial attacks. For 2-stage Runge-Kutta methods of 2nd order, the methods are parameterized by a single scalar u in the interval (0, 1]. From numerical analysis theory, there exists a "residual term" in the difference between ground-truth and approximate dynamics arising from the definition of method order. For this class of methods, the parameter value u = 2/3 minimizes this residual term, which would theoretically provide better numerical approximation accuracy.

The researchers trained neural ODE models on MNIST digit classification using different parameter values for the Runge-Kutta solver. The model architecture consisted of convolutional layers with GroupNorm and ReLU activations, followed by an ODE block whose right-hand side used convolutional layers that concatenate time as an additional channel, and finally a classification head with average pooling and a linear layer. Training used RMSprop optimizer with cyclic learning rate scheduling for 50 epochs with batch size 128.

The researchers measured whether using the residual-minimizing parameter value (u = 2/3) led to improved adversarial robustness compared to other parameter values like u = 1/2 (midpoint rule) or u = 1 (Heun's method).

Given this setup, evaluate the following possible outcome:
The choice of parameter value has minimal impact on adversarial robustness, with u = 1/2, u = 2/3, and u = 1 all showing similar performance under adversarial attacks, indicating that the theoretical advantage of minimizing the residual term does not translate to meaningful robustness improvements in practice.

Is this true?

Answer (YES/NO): NO